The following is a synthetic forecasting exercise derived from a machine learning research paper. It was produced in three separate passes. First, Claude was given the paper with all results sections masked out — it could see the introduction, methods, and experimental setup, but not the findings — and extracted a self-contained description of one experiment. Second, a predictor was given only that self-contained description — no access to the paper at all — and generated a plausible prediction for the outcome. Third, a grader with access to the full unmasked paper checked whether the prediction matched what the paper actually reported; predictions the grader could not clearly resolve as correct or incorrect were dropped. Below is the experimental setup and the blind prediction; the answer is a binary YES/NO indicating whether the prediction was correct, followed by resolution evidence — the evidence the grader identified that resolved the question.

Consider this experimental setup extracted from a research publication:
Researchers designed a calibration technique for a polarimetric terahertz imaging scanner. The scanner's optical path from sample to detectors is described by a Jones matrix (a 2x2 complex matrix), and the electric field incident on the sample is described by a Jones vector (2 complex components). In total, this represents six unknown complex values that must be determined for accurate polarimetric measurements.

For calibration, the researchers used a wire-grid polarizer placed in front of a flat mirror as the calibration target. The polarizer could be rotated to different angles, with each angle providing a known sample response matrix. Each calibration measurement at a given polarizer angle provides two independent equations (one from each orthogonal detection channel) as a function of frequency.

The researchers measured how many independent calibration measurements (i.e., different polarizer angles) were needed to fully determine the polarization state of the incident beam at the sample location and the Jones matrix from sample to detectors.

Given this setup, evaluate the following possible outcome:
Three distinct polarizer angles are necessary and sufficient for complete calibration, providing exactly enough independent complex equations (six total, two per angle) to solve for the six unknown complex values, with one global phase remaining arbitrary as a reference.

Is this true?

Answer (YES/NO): YES